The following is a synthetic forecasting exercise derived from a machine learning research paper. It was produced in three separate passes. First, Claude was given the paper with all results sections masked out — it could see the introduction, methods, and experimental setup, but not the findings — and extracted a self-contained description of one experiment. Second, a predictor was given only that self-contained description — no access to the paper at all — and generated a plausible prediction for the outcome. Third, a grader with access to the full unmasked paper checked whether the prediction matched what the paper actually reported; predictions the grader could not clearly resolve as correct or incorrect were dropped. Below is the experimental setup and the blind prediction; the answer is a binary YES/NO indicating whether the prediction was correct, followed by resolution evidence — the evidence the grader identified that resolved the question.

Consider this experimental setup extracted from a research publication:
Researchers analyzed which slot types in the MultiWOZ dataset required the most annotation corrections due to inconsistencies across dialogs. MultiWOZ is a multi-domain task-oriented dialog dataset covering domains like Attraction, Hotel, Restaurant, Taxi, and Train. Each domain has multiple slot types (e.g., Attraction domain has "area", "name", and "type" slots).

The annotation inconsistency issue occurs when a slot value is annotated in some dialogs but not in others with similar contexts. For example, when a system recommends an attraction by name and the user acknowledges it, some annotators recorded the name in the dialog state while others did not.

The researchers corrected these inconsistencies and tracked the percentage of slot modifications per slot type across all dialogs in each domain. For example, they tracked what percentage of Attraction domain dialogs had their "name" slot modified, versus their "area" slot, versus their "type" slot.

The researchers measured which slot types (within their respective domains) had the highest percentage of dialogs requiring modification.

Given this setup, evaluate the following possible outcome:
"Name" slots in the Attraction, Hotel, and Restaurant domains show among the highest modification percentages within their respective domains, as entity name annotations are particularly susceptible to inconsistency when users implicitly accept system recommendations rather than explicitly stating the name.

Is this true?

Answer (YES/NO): YES